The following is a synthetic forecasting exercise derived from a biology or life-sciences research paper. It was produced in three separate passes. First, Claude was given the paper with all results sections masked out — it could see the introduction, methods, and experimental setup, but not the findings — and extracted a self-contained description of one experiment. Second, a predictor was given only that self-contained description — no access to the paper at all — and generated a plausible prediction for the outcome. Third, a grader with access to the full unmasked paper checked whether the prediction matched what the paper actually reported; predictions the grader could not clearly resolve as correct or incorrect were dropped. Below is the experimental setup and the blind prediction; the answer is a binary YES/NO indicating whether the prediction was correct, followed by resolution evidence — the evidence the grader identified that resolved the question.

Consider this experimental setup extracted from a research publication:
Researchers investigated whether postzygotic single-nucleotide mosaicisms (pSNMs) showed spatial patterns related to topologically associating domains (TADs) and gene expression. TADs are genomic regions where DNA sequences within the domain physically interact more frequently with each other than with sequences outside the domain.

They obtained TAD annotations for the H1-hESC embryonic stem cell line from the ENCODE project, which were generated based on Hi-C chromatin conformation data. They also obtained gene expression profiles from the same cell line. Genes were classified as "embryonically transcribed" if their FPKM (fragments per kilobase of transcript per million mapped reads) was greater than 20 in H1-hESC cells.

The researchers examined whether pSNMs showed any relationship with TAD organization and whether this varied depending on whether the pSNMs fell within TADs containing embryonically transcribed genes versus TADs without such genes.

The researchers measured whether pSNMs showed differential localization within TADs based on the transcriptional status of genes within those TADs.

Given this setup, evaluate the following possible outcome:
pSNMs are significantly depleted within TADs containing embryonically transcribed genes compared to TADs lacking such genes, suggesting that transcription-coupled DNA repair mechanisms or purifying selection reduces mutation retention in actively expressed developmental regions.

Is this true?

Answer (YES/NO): NO